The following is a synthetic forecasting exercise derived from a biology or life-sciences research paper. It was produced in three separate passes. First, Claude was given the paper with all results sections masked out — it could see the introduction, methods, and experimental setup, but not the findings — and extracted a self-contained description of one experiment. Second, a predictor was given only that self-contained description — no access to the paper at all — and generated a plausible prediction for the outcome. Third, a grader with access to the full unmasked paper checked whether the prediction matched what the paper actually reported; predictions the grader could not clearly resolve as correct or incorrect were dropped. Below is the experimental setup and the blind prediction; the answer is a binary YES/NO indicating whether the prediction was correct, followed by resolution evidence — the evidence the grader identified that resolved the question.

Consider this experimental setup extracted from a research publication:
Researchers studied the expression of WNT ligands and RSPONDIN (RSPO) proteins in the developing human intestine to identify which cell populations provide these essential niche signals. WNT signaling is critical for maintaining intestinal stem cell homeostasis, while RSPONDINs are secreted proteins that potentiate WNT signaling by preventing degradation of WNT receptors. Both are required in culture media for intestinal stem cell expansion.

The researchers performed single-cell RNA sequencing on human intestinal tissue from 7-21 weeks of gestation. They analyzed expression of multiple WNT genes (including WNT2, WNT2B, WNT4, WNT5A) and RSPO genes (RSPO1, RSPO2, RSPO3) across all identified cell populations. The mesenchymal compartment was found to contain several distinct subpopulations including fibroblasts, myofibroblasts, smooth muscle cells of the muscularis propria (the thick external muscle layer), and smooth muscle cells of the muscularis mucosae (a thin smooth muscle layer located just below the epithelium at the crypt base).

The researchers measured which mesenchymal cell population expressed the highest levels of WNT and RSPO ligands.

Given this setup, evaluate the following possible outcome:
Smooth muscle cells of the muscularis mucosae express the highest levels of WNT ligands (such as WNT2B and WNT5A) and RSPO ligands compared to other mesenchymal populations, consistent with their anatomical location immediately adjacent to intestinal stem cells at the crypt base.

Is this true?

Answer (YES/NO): NO